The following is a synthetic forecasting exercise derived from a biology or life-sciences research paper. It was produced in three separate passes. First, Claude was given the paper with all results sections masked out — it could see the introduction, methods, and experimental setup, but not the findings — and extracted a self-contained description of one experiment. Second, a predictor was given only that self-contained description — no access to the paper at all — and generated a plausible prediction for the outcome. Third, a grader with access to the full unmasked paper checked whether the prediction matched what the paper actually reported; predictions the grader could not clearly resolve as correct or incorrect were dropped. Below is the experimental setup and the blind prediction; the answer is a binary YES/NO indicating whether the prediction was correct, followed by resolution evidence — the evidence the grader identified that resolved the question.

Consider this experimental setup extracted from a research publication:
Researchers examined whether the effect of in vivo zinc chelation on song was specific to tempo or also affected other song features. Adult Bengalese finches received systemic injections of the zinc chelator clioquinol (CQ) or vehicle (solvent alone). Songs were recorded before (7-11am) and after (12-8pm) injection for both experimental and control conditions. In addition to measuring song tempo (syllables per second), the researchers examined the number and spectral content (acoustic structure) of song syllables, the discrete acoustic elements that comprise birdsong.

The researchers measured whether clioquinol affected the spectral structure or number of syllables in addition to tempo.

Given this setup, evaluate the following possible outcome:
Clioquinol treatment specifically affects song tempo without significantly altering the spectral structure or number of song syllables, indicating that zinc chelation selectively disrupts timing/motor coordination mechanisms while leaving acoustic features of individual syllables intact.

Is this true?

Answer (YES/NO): YES